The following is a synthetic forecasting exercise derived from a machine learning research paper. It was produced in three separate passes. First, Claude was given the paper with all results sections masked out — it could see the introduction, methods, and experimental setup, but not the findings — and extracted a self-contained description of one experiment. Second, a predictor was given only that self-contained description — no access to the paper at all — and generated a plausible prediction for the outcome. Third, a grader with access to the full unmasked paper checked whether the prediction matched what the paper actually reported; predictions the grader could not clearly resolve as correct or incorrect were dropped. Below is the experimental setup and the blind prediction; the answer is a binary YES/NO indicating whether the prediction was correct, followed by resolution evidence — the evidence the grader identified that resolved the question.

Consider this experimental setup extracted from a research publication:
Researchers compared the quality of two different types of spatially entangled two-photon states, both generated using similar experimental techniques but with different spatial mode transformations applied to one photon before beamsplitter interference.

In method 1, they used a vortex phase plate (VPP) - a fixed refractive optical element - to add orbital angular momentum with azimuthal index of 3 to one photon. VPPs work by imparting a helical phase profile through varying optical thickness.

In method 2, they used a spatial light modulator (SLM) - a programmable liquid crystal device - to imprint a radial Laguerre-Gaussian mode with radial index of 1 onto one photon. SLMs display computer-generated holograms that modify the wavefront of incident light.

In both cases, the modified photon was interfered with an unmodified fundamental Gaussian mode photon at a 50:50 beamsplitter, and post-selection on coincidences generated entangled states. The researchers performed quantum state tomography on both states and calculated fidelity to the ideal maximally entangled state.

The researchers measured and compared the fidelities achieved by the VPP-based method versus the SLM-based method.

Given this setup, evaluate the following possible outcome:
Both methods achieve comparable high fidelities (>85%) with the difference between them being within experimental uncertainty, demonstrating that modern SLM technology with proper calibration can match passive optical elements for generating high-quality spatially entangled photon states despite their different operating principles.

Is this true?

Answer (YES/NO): NO